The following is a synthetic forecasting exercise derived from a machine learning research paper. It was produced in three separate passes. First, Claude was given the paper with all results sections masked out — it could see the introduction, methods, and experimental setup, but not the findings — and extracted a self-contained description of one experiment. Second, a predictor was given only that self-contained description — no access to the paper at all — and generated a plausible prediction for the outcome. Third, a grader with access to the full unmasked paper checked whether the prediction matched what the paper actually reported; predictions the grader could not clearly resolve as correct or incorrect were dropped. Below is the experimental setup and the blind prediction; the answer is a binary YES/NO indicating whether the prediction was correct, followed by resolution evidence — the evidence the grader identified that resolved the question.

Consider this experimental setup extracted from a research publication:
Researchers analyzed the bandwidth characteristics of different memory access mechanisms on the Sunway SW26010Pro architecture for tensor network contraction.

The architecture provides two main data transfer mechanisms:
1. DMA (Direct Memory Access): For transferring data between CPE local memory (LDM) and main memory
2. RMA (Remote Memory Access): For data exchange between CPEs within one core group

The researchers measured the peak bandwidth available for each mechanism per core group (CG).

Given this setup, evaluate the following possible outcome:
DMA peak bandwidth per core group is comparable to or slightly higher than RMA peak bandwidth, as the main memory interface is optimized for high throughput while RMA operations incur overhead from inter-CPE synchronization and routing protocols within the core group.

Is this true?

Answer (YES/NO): NO